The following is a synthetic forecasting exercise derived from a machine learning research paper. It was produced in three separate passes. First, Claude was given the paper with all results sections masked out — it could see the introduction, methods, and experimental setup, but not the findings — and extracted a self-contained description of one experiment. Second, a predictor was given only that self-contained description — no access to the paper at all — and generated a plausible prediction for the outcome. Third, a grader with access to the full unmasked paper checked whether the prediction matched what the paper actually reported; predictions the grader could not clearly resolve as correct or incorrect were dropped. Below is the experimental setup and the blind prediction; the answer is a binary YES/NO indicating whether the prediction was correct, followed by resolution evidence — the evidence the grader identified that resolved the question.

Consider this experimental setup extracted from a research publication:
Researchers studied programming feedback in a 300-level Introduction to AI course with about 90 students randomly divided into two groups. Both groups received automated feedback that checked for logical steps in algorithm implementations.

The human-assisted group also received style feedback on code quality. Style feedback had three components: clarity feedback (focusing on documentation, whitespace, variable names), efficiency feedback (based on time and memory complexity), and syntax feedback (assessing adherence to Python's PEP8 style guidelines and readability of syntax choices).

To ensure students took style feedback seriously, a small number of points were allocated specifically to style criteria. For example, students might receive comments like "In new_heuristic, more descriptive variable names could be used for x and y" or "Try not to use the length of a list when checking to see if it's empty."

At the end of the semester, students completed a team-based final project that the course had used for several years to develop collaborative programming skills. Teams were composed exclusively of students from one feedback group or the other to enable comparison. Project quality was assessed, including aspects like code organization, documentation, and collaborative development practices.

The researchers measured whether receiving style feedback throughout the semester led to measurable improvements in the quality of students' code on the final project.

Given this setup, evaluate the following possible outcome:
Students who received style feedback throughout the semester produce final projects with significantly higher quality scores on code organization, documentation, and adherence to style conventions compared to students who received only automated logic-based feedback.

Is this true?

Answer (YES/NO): NO